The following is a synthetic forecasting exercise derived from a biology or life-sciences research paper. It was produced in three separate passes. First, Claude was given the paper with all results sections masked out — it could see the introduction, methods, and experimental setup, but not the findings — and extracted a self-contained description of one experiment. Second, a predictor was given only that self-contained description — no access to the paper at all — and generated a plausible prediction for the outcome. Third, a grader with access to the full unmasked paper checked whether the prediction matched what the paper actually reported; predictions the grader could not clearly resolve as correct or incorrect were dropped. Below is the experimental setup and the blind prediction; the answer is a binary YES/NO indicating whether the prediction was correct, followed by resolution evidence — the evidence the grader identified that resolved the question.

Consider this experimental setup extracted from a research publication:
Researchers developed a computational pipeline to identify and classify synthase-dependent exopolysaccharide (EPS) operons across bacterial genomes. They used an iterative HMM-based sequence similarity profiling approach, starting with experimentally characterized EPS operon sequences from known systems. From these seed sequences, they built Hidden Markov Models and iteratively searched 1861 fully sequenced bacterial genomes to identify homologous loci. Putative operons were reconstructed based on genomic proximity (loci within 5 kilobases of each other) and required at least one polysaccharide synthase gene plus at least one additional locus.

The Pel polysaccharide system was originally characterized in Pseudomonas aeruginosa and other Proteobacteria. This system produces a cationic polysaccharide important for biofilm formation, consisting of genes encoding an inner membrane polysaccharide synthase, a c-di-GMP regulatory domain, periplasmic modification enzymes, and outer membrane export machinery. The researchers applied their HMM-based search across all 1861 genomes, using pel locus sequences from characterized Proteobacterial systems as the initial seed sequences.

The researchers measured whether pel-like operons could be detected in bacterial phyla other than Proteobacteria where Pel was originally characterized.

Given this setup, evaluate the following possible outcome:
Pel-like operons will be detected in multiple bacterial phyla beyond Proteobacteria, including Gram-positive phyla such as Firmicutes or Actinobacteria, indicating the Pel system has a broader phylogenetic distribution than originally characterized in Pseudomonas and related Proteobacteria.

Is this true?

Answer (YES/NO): YES